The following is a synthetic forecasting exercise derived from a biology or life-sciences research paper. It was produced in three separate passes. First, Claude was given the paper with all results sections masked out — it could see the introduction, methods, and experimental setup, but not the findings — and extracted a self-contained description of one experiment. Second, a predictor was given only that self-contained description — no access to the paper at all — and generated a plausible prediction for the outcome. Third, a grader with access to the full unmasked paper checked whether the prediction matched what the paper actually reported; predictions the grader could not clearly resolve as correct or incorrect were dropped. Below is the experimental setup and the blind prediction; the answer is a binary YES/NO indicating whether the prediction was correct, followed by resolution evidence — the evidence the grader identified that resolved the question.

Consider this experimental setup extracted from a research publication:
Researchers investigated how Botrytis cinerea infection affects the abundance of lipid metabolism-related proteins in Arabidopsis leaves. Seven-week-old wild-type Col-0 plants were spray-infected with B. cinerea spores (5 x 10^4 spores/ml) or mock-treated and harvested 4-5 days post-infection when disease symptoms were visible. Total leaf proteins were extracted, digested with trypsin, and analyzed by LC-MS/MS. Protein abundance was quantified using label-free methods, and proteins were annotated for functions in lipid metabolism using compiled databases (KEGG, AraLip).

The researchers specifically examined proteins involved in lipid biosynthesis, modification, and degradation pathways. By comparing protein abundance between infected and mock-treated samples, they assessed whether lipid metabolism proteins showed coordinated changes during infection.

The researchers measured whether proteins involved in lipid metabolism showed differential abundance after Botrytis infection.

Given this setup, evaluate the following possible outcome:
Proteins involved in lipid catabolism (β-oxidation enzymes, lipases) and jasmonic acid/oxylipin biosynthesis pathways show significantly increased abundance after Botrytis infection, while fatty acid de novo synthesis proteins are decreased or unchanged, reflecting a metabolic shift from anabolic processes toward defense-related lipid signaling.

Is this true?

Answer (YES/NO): NO